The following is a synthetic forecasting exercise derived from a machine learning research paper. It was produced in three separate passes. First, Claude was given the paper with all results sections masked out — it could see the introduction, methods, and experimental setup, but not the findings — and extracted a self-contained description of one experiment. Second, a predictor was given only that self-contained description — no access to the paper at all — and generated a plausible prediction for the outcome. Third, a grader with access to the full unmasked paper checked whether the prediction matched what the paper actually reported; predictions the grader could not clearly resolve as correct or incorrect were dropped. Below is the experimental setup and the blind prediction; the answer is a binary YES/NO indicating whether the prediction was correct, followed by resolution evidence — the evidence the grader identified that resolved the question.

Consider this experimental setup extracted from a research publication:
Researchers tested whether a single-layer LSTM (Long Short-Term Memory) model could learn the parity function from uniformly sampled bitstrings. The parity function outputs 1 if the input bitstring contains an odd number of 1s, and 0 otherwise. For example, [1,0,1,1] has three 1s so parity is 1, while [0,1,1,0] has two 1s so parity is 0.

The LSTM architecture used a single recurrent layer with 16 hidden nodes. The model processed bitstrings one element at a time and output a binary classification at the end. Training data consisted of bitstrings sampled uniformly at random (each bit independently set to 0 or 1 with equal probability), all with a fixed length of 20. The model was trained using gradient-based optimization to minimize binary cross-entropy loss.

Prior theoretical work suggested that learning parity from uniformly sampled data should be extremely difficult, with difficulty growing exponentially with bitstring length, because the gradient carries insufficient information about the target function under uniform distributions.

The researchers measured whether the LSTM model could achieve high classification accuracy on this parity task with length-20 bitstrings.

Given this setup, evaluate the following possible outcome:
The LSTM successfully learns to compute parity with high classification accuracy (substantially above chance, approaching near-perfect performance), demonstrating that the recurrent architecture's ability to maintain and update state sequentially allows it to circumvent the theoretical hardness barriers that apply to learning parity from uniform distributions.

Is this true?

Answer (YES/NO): YES